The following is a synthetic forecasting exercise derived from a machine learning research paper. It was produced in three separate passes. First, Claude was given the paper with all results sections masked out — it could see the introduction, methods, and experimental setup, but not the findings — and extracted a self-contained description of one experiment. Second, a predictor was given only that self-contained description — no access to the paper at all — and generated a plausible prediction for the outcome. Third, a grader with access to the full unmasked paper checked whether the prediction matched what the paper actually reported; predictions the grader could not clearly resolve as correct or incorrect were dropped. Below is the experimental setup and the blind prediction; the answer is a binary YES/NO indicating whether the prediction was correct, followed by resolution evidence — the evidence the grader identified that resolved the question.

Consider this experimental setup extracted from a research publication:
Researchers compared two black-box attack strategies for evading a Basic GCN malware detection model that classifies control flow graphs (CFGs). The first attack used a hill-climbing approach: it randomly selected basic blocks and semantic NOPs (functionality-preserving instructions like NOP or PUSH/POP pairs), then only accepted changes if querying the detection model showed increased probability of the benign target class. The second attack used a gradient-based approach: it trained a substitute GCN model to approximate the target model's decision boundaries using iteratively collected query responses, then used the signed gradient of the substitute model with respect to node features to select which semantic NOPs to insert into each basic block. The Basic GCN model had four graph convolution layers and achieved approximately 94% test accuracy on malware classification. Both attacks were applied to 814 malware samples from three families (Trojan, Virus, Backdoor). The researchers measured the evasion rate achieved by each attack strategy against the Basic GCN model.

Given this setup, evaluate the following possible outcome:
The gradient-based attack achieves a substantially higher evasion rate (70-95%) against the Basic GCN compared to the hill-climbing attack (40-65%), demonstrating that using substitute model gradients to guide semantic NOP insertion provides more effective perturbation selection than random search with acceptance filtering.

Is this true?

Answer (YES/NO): NO